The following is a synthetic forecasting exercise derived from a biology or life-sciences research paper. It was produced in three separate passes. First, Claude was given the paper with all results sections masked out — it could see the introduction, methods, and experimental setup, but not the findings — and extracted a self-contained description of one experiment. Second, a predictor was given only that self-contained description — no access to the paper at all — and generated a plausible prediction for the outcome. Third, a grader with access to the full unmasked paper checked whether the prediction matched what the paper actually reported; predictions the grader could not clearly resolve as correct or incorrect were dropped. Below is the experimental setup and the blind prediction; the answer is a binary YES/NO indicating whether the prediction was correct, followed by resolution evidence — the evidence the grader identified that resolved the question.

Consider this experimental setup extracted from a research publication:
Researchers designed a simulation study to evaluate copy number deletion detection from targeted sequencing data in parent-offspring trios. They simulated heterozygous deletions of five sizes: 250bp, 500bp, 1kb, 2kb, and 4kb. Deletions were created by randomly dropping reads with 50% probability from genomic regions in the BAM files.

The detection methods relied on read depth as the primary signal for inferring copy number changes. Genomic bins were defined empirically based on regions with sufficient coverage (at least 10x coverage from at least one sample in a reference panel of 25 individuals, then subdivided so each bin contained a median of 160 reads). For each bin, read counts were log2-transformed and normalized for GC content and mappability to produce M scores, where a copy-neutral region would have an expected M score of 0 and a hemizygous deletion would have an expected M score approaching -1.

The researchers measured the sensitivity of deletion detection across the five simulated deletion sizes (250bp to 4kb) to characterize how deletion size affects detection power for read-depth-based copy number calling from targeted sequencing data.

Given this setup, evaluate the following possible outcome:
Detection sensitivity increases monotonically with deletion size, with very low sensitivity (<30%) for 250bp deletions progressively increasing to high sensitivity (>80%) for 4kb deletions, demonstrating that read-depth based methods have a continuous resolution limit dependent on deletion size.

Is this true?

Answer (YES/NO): NO